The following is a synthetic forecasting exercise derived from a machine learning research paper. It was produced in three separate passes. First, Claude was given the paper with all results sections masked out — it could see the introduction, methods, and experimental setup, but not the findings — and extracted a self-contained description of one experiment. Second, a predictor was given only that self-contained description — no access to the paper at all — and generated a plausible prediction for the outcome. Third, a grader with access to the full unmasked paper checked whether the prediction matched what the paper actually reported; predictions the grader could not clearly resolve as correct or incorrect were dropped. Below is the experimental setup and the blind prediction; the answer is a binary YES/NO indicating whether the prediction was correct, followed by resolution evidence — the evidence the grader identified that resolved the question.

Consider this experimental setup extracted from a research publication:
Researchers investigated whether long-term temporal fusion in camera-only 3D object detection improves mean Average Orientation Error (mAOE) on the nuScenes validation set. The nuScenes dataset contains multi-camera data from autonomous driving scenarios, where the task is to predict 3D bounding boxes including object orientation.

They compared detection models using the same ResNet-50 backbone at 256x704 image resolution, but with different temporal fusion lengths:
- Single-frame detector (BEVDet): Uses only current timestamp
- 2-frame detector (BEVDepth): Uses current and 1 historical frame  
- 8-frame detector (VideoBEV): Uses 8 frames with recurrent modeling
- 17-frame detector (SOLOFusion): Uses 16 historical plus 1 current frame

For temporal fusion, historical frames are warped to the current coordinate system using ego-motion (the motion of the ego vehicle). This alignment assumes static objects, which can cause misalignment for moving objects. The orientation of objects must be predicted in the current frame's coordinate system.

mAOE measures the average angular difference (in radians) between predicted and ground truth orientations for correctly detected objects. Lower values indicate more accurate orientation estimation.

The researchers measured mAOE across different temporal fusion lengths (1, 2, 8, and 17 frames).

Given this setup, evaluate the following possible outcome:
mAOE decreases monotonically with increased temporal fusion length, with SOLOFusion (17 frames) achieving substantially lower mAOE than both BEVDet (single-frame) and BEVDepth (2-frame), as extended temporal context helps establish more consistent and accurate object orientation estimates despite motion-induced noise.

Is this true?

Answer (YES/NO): YES